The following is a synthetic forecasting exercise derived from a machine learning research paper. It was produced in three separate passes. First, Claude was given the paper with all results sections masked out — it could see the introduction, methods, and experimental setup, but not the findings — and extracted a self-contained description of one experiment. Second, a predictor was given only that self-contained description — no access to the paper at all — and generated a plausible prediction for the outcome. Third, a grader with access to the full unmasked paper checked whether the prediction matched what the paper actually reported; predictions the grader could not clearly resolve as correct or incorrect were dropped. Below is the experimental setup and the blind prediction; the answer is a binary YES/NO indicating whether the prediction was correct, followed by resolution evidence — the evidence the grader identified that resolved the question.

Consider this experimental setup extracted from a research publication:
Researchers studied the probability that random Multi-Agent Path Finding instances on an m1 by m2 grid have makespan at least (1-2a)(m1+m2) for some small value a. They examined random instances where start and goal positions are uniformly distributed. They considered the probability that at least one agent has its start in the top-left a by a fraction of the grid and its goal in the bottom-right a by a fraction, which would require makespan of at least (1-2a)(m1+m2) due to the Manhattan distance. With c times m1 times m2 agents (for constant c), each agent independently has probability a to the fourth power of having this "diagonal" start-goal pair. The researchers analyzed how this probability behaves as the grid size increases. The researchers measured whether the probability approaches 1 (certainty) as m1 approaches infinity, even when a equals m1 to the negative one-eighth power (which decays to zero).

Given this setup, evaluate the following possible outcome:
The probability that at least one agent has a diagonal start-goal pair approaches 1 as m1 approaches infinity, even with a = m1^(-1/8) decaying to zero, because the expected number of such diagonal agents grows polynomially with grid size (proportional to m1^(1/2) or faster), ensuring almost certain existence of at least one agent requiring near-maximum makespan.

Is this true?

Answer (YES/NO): YES